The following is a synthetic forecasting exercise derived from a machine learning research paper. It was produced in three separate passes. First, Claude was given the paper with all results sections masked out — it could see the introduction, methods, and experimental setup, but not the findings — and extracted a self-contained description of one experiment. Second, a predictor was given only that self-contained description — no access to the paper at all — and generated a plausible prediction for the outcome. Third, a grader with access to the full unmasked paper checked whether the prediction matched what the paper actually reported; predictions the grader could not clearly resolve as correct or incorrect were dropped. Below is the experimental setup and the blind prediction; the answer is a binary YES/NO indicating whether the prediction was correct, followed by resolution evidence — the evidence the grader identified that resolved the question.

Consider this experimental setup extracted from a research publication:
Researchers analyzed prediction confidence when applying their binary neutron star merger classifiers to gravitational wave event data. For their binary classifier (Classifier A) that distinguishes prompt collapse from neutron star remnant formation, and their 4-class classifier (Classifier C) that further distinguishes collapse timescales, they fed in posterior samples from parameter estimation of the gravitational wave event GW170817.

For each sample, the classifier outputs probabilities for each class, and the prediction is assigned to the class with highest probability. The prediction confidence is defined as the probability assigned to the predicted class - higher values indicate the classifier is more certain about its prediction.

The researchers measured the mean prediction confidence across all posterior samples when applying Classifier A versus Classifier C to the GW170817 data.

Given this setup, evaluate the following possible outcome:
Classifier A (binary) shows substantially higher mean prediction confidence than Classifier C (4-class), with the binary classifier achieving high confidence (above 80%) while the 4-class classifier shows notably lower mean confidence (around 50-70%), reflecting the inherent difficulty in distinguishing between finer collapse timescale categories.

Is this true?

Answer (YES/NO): NO